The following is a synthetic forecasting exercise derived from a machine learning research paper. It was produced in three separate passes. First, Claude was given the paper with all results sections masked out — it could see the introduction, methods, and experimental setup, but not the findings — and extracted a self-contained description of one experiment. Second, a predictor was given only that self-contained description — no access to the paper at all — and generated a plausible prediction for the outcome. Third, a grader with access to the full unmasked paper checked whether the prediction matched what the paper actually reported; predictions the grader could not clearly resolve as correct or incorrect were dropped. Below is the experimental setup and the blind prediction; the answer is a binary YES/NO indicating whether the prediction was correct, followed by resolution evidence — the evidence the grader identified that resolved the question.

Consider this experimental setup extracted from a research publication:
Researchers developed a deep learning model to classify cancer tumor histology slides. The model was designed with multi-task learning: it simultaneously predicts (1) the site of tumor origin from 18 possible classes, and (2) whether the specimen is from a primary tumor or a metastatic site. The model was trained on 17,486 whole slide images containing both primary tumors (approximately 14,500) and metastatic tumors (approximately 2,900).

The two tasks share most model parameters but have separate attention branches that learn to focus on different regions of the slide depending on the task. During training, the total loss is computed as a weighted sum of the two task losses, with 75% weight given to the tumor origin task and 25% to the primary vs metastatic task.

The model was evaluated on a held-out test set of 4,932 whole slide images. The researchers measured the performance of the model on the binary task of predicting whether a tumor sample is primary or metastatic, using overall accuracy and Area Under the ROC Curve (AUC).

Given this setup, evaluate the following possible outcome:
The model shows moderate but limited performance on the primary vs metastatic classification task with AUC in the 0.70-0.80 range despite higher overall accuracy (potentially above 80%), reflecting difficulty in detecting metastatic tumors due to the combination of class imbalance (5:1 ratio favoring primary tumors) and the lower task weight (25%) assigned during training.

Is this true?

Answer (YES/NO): NO